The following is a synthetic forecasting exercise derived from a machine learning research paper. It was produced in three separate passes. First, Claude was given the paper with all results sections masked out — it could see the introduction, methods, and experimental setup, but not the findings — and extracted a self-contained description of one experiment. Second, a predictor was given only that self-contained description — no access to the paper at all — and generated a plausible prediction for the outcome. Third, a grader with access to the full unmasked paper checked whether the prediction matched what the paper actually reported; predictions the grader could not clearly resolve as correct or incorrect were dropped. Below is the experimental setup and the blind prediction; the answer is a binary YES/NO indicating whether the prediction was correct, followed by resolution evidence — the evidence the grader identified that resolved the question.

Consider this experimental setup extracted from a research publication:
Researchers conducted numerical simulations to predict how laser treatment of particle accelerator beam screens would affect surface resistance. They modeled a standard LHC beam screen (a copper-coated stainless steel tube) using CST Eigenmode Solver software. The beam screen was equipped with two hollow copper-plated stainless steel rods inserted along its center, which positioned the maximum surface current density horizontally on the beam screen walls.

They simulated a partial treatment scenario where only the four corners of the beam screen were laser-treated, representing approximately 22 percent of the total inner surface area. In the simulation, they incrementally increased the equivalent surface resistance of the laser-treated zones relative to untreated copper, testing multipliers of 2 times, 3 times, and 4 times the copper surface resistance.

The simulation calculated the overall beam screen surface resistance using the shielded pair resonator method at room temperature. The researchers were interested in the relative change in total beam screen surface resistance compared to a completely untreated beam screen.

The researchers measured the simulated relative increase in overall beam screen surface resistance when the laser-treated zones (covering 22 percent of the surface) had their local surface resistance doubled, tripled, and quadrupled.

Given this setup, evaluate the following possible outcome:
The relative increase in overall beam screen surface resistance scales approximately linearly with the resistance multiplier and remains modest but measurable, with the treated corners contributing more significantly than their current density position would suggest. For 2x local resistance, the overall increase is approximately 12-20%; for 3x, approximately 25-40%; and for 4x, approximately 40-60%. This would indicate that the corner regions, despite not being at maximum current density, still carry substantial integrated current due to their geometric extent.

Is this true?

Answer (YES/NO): NO